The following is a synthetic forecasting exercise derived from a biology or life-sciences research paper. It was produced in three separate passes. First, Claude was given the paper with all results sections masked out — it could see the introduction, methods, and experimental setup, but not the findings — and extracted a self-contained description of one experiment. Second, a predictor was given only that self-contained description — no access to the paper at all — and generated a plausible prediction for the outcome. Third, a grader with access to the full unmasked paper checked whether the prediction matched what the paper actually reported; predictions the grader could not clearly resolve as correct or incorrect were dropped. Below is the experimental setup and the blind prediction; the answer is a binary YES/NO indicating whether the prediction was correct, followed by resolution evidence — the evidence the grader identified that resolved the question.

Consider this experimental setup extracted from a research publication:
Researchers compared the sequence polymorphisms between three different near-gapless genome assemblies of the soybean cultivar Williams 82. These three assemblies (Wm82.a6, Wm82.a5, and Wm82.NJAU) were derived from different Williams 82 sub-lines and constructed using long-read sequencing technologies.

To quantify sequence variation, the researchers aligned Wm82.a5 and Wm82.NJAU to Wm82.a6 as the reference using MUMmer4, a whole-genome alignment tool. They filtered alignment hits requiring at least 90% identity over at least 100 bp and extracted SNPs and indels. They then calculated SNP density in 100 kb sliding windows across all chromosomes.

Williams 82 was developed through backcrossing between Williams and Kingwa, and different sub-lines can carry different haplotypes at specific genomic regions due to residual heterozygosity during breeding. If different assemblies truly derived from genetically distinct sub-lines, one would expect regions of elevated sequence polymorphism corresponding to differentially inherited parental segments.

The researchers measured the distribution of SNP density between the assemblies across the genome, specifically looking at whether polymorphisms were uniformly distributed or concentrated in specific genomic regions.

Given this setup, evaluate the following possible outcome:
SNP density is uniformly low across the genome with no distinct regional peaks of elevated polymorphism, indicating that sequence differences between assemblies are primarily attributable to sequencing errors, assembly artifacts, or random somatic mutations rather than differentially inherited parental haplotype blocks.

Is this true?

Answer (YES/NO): NO